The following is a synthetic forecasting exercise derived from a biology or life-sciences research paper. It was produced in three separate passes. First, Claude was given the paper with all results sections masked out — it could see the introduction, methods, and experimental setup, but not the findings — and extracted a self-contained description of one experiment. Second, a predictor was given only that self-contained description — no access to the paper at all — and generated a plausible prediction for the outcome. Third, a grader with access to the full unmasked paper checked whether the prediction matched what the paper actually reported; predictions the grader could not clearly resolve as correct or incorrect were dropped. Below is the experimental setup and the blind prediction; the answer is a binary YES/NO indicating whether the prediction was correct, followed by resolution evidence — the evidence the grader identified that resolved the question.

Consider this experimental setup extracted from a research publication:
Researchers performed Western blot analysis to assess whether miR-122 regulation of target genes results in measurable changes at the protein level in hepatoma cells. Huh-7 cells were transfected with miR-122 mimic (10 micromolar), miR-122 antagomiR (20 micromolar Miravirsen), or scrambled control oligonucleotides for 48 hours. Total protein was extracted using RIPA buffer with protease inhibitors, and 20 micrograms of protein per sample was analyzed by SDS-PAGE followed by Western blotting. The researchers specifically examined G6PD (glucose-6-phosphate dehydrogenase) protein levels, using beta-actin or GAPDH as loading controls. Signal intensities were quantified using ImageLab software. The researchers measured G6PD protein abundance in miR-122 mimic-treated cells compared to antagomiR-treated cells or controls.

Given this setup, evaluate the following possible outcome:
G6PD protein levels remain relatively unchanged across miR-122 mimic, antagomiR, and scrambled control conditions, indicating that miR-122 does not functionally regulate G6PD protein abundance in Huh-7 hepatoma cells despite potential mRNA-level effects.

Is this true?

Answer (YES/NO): NO